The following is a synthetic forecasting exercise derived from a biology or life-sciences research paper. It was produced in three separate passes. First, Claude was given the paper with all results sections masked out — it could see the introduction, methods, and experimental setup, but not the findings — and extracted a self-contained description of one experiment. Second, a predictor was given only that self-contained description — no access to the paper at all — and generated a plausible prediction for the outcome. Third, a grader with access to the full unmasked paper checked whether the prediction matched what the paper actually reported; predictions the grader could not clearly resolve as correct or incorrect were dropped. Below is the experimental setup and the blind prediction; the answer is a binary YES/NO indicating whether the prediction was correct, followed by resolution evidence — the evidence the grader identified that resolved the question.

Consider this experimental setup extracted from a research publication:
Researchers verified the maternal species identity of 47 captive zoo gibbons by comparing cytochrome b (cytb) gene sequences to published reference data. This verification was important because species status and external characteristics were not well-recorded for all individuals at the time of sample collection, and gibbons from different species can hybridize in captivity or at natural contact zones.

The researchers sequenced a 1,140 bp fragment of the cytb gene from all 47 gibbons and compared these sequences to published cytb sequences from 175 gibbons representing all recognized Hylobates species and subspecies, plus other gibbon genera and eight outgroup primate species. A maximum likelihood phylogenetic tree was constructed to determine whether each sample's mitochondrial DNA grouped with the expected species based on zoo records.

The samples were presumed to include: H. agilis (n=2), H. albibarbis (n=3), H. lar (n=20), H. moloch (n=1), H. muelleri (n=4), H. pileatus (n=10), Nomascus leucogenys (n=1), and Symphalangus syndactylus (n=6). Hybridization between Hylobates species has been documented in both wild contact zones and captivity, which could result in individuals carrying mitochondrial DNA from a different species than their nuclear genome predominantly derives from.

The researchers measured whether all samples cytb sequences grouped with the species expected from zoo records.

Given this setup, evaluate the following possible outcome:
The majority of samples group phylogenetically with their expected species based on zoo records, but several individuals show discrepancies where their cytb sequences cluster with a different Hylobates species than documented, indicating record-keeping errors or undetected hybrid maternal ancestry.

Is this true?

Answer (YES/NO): NO